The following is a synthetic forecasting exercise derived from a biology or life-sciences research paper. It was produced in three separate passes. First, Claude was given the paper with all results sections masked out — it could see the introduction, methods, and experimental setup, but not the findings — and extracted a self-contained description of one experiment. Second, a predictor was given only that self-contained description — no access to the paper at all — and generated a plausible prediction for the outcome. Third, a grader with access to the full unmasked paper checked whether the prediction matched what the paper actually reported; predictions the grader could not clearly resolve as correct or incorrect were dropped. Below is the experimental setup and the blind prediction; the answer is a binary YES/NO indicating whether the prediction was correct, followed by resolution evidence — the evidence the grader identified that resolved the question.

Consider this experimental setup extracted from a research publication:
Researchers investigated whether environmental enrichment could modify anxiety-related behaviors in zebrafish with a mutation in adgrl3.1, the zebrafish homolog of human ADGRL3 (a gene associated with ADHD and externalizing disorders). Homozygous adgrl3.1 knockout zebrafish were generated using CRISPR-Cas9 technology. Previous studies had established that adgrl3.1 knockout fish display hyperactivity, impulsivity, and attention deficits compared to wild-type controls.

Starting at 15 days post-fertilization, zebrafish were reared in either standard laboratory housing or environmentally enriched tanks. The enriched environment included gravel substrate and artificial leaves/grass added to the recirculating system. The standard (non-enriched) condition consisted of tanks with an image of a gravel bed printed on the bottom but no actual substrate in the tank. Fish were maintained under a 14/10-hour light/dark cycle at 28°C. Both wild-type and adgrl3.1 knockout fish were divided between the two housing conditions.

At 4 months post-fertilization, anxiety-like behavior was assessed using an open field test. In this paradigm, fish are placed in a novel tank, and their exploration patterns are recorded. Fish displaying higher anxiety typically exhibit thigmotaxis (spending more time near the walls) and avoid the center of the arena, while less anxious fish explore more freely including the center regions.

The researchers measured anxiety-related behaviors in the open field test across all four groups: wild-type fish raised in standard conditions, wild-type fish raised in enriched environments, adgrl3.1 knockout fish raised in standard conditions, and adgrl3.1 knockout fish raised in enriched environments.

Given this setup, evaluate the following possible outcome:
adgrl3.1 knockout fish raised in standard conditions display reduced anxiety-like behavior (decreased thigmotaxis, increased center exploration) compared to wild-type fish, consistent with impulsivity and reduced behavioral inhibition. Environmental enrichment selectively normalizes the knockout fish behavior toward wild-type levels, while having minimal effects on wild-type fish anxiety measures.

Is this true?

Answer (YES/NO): NO